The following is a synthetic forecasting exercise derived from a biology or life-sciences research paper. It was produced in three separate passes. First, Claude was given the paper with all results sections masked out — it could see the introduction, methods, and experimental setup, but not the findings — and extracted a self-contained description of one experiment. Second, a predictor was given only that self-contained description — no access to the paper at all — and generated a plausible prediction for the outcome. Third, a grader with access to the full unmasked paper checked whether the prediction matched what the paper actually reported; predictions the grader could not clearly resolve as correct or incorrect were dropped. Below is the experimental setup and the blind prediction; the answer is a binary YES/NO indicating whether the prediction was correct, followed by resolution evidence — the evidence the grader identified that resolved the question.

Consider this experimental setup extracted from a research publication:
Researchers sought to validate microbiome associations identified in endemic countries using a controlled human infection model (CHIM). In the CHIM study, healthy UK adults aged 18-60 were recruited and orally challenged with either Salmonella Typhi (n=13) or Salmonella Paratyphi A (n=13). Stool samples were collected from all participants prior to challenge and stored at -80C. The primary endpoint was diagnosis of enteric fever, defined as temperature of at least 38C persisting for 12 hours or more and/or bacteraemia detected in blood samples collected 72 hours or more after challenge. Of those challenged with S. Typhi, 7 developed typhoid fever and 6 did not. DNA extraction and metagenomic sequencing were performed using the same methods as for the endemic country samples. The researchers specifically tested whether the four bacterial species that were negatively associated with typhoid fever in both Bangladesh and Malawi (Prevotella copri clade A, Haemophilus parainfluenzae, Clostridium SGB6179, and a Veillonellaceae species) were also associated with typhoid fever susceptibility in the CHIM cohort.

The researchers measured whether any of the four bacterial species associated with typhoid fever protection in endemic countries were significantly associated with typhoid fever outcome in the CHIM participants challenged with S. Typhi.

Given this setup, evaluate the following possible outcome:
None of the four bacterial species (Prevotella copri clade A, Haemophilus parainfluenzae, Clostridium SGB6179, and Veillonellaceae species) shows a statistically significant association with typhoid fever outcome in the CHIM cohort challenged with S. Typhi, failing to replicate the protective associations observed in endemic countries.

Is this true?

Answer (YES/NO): YES